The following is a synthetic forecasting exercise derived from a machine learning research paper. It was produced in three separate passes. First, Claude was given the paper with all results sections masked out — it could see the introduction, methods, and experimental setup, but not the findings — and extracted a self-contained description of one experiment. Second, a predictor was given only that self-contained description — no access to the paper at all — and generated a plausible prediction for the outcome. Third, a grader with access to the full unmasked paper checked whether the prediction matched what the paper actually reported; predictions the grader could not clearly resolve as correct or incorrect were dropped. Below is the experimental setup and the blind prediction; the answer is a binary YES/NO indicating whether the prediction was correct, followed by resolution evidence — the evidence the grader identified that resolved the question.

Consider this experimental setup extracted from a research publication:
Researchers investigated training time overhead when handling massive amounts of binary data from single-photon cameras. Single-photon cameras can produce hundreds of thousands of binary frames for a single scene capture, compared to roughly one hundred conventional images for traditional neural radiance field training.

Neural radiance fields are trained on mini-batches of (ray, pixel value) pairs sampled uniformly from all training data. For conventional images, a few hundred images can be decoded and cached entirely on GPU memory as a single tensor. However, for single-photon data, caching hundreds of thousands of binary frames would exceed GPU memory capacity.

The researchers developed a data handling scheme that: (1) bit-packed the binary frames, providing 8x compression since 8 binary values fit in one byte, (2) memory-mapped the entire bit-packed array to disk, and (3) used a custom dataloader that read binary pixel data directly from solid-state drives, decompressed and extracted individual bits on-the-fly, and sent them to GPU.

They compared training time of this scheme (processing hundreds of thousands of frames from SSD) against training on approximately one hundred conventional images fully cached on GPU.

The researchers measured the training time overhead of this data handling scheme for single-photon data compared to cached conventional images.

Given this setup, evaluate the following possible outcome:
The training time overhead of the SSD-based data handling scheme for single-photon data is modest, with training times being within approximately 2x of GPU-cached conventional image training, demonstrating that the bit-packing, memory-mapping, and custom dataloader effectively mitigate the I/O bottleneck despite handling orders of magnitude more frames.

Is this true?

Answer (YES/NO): YES